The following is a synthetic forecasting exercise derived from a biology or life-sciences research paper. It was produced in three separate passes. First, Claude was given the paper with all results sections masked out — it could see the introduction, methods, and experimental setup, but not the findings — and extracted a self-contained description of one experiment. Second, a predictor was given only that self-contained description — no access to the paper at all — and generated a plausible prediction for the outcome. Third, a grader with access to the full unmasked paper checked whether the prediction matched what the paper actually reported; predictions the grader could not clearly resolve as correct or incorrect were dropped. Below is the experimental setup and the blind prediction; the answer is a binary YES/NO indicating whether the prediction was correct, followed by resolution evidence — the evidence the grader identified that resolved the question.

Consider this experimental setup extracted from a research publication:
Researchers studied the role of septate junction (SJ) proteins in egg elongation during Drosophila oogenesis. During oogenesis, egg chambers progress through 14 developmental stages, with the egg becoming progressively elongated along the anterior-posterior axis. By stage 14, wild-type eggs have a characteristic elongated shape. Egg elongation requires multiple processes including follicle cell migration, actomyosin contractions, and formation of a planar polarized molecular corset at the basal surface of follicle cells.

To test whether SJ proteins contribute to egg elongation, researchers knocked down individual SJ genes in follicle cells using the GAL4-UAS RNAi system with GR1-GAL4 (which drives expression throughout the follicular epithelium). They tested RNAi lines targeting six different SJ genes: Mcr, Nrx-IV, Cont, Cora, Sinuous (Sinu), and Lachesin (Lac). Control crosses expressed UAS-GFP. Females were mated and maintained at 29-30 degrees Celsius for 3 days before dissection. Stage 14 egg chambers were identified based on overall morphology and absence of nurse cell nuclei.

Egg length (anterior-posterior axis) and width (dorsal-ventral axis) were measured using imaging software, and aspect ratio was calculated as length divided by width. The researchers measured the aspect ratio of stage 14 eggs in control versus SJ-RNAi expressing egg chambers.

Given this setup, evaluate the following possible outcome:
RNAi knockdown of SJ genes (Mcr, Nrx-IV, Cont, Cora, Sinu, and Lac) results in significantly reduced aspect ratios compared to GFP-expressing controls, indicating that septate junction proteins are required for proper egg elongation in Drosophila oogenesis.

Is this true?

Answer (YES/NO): YES